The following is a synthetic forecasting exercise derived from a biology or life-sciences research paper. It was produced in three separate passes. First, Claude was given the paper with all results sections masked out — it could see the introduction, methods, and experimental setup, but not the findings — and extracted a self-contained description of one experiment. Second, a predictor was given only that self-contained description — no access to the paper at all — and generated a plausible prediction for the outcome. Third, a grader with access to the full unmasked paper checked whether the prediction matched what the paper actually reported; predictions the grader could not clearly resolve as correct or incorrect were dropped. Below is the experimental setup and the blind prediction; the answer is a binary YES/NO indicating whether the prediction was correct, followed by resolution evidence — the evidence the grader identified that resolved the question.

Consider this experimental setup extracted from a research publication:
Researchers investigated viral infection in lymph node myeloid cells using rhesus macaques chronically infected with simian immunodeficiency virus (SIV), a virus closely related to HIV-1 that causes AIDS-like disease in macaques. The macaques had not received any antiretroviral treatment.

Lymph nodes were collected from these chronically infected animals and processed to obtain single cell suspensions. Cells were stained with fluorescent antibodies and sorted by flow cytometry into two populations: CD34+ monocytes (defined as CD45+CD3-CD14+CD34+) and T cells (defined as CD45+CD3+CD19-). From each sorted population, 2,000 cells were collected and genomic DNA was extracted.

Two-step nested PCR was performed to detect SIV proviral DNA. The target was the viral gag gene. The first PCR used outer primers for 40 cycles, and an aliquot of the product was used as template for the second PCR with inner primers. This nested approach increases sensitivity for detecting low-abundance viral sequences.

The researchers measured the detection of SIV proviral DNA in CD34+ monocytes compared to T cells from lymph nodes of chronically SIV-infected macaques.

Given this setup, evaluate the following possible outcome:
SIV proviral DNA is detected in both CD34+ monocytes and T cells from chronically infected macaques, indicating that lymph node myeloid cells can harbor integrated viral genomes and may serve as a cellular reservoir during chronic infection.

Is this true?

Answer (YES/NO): YES